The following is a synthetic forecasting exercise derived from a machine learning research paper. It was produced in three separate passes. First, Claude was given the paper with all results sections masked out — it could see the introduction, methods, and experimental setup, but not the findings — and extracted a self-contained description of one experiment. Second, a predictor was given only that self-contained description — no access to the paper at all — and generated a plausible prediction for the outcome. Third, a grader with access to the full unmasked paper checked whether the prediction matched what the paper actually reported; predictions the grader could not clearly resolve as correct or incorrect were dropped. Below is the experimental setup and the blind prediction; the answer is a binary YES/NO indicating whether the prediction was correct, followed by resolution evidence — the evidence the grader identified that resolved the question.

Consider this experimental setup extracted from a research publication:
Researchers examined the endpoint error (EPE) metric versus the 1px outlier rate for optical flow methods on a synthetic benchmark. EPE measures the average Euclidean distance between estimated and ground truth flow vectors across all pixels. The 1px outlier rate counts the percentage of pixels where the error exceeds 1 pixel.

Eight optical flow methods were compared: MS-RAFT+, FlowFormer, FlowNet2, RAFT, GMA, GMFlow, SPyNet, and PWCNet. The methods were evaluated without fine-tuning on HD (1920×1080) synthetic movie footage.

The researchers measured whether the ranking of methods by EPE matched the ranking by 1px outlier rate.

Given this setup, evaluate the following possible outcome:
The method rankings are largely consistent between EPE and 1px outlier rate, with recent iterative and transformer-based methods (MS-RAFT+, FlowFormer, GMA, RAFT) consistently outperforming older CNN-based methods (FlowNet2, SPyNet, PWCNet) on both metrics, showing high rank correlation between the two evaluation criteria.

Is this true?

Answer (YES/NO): NO